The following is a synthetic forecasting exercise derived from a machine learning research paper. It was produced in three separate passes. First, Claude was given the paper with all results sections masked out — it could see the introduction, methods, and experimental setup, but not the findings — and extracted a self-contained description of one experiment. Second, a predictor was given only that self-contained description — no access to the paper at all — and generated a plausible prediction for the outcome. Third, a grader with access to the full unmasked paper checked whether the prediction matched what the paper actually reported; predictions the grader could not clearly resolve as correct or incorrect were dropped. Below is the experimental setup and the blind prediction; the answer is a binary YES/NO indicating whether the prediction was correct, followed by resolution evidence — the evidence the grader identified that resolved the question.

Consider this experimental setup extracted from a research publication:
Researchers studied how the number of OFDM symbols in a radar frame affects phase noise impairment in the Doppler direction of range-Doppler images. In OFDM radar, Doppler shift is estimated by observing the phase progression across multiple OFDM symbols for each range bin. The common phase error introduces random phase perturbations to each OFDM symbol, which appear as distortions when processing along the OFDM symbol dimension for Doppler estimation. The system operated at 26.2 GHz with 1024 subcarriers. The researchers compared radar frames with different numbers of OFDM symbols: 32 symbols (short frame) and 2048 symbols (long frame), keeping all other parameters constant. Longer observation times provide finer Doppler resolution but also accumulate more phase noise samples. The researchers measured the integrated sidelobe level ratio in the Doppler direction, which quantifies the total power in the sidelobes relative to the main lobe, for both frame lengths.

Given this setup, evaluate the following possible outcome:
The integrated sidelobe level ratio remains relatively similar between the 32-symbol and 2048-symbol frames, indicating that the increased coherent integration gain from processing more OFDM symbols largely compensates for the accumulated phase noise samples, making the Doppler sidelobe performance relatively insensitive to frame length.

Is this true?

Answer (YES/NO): NO